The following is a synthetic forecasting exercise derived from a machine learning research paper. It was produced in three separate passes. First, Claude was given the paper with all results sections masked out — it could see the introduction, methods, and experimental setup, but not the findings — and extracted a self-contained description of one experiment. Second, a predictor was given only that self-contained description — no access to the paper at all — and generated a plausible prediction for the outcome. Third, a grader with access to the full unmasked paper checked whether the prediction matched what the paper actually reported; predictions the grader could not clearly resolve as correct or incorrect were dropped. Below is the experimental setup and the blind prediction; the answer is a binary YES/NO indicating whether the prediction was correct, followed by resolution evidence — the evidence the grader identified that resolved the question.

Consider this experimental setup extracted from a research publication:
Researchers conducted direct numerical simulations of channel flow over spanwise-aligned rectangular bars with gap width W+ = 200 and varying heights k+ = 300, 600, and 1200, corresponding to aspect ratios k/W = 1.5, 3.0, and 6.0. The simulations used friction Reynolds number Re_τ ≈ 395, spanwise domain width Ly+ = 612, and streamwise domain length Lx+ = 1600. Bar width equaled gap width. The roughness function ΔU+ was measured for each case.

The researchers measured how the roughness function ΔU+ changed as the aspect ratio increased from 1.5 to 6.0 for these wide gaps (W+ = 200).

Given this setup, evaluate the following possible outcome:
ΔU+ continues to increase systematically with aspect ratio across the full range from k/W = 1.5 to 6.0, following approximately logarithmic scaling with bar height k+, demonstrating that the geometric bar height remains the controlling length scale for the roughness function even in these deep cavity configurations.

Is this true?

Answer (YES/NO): NO